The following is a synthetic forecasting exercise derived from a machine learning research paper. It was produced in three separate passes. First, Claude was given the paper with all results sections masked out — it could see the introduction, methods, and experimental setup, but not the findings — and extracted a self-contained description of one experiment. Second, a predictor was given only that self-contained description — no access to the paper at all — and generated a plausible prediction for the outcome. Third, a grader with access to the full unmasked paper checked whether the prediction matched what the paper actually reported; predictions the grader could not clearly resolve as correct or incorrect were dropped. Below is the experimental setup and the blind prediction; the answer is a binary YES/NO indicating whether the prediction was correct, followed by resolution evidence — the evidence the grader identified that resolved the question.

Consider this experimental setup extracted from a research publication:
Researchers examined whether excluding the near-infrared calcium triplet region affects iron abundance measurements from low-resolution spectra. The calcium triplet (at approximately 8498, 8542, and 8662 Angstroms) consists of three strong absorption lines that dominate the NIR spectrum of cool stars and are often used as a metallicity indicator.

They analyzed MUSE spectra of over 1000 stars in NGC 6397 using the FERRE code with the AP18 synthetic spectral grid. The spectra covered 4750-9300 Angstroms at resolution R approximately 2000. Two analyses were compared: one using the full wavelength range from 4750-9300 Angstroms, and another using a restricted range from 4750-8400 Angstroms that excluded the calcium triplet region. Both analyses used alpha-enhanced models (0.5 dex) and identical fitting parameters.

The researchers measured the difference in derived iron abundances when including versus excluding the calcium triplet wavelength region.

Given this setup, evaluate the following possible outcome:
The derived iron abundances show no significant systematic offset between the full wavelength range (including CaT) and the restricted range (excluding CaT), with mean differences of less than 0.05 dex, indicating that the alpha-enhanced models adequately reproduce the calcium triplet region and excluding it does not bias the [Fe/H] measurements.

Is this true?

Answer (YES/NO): NO